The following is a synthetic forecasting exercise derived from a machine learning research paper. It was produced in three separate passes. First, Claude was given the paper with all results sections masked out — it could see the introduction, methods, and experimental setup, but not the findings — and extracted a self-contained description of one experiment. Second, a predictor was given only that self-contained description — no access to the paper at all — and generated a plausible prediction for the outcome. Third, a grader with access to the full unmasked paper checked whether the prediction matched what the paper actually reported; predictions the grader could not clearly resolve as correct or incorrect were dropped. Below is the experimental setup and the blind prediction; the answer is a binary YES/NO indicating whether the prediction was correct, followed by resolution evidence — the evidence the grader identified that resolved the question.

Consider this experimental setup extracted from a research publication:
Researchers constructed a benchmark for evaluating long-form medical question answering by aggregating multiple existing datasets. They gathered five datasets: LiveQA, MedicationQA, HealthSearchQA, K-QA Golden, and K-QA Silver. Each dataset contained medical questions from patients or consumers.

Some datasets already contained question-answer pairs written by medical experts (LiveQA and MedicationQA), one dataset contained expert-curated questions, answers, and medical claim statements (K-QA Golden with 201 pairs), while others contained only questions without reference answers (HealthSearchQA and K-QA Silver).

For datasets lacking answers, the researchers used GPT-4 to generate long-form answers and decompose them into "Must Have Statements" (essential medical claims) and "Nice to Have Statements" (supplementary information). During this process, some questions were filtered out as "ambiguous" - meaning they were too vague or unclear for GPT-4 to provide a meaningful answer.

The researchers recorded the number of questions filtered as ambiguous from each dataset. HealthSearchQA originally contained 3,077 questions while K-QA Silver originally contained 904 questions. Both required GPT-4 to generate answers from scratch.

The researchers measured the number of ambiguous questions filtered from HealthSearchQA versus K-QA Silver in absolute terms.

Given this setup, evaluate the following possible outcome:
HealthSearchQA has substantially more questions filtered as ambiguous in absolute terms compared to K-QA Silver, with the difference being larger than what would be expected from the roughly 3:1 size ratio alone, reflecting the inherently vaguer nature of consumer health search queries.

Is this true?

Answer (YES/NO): NO